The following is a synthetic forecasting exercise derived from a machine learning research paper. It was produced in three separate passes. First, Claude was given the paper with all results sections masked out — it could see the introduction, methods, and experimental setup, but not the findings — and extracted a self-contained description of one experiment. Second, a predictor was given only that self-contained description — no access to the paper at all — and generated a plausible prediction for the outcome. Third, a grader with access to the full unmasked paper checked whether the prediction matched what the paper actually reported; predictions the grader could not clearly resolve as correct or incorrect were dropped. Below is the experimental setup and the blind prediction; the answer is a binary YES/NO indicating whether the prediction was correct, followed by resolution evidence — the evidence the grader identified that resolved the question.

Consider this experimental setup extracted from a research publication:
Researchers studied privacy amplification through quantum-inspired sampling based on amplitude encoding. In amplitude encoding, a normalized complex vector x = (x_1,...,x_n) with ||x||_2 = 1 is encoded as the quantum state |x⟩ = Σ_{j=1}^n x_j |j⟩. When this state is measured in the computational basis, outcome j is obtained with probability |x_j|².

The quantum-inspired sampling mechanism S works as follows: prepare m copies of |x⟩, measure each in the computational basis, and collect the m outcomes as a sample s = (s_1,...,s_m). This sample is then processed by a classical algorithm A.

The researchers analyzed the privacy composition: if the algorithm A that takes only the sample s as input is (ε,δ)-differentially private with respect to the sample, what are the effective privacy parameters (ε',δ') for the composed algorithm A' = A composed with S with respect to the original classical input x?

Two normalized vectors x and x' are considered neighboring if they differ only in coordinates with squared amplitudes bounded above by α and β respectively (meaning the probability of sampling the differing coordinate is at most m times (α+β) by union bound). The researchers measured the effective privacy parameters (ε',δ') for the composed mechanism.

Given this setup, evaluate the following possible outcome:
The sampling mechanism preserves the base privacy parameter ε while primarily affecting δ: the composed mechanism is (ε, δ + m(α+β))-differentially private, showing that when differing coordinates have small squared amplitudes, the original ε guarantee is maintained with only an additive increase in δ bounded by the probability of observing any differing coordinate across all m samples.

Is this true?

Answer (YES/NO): NO